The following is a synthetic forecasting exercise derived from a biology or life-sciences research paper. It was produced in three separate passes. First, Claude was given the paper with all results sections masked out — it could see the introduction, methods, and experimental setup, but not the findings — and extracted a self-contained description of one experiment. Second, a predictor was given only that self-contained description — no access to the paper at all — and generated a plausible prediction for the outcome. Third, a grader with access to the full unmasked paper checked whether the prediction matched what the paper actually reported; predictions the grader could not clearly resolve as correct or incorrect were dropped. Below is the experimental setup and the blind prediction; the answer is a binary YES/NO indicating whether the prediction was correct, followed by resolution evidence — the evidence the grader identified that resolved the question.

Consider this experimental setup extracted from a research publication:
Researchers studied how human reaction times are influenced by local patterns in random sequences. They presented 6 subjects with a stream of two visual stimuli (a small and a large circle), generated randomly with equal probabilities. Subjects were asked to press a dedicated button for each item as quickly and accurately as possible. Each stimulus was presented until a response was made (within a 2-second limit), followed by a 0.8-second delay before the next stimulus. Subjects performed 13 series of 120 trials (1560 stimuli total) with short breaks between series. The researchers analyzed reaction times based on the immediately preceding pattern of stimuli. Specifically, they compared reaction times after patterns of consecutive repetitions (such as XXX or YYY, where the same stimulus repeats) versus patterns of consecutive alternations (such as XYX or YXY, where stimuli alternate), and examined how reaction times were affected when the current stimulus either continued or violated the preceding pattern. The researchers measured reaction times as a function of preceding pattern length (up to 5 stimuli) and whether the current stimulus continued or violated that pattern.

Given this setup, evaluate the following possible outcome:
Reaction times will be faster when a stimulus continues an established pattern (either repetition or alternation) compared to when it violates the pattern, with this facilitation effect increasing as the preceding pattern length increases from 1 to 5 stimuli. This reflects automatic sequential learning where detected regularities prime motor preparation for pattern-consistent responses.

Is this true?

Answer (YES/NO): YES